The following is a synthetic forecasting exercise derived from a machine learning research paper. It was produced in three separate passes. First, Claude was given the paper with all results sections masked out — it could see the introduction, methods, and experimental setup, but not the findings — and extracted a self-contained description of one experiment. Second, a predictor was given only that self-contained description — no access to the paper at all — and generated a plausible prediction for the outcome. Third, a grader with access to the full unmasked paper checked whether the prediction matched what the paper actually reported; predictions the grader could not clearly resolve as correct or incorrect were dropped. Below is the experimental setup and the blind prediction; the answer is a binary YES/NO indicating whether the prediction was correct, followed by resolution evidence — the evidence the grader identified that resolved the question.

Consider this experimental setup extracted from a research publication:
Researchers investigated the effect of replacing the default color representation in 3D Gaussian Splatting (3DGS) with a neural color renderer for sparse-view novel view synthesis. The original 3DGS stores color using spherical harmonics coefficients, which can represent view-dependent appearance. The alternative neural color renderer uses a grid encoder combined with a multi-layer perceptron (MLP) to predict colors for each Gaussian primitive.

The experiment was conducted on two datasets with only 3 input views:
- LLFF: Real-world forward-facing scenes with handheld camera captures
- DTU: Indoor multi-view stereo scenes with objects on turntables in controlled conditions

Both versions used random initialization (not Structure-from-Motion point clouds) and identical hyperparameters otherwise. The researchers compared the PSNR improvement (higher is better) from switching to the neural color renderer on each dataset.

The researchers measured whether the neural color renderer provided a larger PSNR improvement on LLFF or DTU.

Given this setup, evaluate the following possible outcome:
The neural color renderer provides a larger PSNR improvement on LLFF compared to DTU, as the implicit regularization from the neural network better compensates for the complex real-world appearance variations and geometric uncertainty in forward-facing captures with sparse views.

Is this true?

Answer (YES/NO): NO